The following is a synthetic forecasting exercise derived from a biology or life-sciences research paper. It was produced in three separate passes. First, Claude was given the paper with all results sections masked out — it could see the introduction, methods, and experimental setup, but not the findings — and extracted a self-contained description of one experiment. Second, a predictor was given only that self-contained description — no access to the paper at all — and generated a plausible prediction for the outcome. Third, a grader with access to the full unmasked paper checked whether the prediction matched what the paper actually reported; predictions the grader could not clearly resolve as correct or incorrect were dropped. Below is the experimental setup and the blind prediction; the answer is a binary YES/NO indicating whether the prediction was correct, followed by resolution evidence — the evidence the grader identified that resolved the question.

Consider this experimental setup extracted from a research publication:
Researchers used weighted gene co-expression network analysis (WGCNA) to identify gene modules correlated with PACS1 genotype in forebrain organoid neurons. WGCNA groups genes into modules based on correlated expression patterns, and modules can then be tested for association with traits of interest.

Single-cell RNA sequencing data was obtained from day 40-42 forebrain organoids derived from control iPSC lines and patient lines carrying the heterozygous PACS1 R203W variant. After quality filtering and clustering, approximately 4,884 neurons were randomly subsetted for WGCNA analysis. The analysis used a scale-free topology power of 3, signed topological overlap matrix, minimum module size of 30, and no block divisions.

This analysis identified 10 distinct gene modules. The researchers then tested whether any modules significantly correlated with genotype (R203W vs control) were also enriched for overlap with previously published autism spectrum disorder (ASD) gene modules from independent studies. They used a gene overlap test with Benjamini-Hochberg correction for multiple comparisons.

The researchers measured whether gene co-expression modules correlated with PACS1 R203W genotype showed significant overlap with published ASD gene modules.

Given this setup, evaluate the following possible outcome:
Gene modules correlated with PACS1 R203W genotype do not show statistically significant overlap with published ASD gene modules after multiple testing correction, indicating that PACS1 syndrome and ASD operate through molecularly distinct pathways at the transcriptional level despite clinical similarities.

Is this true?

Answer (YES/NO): NO